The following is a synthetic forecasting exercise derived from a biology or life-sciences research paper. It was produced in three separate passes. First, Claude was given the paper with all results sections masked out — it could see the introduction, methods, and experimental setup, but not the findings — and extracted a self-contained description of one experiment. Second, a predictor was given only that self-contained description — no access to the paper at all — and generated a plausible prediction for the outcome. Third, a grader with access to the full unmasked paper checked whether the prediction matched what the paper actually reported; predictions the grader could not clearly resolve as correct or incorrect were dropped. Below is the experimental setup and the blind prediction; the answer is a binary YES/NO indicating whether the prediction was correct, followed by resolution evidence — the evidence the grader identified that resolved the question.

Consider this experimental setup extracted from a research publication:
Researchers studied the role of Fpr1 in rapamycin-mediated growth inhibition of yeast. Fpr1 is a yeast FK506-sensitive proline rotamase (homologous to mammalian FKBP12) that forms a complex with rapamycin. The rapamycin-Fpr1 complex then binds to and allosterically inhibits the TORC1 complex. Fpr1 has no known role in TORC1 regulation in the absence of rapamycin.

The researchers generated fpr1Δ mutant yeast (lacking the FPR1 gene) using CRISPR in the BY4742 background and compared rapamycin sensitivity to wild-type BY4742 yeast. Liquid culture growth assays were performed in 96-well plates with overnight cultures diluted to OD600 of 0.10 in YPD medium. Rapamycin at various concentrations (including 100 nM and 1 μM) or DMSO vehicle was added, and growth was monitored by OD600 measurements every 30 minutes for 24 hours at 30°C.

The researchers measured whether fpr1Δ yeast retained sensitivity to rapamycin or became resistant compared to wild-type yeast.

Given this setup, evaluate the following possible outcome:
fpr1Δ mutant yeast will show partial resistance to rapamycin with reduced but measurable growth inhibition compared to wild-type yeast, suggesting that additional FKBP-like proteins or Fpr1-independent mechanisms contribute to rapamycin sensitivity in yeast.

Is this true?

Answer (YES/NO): NO